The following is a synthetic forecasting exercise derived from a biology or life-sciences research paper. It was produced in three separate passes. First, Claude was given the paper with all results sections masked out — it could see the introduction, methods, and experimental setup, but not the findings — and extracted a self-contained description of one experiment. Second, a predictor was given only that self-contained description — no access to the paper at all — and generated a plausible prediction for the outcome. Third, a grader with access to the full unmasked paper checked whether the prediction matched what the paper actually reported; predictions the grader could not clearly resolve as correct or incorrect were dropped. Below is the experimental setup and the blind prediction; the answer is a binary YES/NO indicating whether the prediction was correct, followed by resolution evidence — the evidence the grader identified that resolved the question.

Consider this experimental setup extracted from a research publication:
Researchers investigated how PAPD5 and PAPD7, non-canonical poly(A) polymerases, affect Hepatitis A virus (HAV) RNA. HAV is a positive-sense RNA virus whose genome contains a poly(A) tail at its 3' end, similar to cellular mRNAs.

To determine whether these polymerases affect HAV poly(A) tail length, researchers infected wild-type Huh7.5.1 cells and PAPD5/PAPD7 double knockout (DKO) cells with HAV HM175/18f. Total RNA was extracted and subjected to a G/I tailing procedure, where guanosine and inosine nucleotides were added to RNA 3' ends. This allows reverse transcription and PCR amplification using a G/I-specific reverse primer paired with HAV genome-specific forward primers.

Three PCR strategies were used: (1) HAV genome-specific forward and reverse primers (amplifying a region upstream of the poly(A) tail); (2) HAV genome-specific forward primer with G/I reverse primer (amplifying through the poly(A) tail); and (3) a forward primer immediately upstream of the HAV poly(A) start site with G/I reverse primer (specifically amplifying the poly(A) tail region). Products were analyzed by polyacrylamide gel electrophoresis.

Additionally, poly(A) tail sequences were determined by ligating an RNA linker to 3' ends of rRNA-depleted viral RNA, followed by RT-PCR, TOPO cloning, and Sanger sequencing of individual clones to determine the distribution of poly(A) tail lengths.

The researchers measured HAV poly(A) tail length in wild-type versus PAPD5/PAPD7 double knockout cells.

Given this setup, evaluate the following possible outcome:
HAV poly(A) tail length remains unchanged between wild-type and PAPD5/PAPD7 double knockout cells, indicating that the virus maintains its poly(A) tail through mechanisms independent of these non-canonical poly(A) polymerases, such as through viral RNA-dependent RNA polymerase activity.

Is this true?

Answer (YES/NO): YES